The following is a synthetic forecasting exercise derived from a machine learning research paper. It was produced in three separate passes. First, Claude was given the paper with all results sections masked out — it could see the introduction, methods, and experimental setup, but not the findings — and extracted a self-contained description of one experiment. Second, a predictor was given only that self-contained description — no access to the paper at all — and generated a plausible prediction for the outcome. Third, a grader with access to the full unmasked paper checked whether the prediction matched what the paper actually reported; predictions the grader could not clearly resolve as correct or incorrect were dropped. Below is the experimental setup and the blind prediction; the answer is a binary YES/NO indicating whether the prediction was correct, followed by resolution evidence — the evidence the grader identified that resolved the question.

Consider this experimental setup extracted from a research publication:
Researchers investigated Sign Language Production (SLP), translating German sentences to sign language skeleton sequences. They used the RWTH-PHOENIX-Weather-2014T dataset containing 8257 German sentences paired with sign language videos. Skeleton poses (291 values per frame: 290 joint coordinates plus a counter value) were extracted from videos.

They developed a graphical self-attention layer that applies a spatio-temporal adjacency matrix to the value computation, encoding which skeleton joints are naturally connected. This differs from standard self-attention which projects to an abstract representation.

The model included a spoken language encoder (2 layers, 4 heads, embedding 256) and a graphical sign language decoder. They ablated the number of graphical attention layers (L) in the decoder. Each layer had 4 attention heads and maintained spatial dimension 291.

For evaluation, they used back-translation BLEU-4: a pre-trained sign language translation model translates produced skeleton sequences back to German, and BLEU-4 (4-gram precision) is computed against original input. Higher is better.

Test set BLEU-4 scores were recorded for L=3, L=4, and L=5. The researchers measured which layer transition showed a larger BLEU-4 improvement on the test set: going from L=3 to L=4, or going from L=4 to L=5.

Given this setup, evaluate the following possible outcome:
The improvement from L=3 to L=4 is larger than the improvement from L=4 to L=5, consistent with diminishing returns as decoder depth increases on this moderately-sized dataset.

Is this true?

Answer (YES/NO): YES